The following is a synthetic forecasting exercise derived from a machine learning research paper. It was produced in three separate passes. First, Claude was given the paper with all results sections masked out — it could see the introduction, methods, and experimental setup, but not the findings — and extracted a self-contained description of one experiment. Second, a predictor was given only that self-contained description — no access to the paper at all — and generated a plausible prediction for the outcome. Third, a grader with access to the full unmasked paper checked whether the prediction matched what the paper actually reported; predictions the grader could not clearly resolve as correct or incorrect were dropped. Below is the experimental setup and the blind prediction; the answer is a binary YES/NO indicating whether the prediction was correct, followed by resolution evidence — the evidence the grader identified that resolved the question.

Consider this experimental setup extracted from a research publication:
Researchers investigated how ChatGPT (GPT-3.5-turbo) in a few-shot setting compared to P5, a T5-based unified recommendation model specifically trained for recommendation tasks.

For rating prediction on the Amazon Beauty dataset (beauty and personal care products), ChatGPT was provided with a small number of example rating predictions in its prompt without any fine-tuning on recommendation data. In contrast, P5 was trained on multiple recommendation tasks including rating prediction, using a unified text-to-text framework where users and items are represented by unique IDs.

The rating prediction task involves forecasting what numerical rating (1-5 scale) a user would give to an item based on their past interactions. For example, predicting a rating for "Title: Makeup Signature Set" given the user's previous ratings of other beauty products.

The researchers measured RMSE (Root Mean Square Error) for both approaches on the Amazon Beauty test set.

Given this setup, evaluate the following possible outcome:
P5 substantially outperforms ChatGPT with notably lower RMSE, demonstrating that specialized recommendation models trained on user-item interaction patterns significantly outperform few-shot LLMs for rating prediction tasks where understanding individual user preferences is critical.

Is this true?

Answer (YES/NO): NO